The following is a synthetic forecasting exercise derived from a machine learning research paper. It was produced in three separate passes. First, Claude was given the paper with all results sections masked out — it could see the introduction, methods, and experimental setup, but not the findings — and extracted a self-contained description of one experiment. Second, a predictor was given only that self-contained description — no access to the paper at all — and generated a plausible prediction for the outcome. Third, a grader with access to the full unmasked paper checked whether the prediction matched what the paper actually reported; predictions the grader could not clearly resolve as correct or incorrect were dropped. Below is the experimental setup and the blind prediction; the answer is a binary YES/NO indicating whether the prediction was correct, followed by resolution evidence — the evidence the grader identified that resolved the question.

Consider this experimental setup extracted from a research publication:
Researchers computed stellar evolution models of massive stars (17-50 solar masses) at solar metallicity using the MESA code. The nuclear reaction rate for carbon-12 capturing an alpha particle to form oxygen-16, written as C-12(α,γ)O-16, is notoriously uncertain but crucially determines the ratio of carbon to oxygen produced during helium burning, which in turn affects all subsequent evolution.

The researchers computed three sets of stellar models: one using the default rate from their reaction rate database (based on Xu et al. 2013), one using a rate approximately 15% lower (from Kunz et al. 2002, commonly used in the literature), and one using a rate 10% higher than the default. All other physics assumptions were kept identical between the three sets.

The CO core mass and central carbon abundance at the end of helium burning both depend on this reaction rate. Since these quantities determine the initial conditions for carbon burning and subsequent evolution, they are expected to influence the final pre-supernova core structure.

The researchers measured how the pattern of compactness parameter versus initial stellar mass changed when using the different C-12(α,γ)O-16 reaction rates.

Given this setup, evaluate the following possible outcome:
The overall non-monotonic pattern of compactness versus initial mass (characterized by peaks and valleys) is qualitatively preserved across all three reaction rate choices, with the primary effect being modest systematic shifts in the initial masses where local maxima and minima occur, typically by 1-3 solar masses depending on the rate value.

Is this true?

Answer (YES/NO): NO